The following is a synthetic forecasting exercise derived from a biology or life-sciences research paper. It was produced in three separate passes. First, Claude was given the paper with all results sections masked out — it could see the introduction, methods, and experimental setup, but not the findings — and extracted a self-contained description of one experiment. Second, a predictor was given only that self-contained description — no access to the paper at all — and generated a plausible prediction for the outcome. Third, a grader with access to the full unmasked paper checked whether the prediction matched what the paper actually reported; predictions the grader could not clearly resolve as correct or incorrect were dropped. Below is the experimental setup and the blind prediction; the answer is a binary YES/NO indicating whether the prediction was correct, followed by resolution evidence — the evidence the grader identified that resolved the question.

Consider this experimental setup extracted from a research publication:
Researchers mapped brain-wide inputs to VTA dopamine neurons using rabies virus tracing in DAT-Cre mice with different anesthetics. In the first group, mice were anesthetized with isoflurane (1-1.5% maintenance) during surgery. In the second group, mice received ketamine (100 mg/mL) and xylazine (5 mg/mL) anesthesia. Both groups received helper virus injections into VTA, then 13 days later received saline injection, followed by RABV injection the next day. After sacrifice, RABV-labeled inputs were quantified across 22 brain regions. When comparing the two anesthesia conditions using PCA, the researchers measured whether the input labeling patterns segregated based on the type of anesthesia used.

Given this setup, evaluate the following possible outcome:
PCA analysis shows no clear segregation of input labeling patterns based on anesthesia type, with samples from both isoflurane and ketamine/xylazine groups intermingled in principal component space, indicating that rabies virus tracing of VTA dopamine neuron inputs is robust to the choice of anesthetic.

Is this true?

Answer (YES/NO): NO